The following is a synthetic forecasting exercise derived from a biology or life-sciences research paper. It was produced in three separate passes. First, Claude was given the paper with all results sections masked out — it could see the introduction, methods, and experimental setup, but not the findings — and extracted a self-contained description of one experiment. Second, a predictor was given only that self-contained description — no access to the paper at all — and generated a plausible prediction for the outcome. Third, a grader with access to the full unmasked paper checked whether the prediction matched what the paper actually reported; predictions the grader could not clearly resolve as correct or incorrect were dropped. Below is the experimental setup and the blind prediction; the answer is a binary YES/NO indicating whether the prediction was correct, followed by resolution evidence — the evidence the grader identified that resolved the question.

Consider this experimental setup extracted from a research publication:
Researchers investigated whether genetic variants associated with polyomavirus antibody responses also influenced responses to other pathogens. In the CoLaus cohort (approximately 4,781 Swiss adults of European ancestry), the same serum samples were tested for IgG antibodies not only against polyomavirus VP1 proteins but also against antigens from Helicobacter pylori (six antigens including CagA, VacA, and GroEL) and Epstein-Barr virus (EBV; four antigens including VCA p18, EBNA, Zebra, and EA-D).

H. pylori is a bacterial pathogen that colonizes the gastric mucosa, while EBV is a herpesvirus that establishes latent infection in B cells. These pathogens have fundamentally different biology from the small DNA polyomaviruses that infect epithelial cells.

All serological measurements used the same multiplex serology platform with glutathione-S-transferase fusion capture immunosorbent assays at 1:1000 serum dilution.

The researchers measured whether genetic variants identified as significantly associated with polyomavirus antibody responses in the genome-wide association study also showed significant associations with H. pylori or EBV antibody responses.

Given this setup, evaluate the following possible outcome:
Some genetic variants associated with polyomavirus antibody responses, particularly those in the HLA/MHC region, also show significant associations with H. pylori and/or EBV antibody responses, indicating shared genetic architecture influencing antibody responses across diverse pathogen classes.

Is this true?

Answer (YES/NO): NO